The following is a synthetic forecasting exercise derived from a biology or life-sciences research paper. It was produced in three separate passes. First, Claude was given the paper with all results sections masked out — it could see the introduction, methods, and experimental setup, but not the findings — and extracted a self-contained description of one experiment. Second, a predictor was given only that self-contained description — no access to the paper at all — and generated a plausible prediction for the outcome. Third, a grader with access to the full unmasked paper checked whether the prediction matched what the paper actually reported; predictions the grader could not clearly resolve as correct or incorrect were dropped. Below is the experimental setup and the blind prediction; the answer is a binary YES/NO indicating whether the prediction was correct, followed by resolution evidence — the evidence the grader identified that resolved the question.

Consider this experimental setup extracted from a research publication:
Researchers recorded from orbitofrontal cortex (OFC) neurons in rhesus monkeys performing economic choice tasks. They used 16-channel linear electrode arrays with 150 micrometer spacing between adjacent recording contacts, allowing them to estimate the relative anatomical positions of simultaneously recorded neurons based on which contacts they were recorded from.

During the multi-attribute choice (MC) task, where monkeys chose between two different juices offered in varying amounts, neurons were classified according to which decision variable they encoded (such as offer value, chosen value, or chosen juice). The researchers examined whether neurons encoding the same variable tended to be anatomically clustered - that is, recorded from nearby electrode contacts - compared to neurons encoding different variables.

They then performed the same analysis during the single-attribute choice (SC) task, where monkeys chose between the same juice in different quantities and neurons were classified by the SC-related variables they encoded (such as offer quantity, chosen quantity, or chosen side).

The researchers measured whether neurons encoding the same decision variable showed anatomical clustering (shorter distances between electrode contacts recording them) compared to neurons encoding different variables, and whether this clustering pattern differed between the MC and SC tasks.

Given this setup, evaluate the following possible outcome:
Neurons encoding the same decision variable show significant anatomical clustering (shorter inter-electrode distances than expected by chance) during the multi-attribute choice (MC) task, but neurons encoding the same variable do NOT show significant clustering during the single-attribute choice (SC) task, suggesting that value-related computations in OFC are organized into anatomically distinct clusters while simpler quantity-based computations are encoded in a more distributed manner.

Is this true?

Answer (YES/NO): YES